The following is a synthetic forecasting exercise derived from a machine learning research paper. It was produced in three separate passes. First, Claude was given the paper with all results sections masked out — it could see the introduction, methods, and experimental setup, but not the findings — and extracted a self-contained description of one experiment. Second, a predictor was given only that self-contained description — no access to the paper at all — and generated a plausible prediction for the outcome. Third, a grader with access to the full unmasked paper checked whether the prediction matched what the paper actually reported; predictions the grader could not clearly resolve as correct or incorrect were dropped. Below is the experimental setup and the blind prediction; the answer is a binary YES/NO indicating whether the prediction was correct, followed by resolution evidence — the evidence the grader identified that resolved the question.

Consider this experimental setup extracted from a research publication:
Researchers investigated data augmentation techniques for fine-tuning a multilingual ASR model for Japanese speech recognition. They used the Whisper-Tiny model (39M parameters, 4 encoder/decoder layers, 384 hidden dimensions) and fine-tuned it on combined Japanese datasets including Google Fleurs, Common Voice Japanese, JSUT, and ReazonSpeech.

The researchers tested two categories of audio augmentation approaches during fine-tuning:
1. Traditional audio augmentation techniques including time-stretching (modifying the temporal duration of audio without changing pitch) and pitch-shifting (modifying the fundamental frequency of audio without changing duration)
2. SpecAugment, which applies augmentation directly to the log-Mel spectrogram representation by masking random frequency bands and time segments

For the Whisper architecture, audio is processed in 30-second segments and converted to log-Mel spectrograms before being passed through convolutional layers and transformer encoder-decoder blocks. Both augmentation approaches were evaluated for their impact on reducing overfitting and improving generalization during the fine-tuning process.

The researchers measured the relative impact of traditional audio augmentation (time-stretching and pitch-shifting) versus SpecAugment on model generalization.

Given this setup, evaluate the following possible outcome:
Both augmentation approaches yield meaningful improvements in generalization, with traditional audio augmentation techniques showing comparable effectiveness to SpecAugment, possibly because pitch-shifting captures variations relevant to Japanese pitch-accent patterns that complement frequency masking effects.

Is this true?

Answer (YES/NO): NO